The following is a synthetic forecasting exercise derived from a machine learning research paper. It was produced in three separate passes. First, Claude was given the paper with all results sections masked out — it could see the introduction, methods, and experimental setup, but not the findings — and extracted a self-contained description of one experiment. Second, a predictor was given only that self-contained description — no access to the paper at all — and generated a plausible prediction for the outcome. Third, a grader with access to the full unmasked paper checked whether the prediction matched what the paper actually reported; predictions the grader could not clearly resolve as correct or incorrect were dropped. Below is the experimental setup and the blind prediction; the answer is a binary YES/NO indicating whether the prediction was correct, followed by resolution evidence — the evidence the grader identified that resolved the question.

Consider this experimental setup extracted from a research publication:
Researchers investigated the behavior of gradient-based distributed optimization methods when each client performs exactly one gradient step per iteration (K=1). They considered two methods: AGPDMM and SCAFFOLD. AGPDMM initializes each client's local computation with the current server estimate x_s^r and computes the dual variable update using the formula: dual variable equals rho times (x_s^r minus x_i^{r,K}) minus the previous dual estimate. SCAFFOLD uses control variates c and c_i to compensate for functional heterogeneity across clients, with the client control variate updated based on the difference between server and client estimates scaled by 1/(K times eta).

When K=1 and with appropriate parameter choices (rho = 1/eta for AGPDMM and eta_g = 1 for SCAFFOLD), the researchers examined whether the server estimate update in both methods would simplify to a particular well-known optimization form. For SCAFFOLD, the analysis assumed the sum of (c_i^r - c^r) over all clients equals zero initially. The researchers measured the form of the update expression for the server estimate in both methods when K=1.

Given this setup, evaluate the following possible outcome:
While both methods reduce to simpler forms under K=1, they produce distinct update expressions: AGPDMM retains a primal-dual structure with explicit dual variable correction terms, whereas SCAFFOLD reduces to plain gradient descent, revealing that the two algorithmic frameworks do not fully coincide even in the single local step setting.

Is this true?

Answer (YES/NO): NO